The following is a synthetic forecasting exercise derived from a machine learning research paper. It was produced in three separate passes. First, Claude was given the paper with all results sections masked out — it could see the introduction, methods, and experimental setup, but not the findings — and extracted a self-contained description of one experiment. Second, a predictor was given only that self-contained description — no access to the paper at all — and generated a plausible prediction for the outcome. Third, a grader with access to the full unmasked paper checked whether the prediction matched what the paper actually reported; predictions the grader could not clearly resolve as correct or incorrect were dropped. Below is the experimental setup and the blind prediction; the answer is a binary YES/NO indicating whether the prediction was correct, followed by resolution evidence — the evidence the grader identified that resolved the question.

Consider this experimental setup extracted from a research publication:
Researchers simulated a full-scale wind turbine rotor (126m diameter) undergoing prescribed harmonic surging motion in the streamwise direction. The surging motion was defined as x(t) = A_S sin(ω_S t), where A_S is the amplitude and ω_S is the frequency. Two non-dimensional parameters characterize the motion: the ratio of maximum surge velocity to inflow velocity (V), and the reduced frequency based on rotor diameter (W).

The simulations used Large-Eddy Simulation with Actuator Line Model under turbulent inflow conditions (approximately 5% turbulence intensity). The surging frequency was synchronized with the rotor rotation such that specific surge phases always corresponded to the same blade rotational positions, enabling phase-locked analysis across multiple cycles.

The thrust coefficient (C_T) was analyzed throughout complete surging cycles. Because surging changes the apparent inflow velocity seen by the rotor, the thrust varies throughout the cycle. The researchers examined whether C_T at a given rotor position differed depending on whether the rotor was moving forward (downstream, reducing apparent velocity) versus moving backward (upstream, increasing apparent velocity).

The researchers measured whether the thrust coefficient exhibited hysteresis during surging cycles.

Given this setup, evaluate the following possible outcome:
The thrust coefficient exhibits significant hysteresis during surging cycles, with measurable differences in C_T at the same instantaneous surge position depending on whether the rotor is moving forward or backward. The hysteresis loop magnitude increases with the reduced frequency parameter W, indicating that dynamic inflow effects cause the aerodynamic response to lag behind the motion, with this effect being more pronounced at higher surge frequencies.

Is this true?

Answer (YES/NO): NO